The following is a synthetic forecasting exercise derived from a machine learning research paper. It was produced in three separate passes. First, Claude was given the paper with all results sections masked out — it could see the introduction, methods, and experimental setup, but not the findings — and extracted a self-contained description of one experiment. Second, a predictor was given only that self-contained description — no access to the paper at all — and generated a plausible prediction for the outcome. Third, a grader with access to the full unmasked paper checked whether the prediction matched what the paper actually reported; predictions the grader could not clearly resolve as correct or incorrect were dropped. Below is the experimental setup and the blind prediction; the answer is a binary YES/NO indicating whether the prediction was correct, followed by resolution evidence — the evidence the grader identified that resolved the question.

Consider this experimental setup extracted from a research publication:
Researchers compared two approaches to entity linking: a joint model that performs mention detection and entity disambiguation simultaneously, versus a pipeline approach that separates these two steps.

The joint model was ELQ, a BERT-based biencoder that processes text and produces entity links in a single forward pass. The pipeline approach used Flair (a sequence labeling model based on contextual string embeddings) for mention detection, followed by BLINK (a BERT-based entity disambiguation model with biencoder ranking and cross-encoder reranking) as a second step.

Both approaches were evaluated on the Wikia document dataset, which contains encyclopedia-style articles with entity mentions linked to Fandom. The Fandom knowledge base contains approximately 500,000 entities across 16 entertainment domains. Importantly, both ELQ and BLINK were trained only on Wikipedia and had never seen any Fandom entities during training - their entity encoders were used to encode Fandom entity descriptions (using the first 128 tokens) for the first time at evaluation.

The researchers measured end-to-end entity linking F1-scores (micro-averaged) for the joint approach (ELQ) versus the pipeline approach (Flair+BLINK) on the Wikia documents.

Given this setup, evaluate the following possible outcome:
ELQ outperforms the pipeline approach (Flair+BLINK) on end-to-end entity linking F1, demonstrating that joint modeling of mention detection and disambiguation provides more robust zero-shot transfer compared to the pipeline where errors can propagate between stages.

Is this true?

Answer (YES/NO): NO